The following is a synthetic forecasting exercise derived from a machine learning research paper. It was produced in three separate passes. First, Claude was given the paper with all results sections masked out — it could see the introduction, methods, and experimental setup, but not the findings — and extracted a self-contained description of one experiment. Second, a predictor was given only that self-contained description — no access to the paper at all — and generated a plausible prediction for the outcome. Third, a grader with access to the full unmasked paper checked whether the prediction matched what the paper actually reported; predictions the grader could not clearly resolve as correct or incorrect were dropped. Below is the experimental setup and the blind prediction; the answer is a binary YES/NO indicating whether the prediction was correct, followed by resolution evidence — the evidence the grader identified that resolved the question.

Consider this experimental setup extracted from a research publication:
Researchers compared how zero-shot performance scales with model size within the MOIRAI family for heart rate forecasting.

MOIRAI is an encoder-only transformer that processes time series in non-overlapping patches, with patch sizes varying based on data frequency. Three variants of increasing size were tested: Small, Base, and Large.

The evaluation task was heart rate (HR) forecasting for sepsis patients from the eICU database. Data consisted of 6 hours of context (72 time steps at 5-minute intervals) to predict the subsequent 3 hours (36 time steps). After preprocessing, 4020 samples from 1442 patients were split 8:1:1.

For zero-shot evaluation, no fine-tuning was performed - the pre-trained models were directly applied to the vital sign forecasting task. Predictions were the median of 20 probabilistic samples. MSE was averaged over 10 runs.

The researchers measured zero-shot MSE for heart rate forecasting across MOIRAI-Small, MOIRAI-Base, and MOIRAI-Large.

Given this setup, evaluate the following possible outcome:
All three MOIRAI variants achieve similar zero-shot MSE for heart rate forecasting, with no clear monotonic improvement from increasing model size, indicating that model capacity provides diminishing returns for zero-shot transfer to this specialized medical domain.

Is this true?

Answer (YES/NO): YES